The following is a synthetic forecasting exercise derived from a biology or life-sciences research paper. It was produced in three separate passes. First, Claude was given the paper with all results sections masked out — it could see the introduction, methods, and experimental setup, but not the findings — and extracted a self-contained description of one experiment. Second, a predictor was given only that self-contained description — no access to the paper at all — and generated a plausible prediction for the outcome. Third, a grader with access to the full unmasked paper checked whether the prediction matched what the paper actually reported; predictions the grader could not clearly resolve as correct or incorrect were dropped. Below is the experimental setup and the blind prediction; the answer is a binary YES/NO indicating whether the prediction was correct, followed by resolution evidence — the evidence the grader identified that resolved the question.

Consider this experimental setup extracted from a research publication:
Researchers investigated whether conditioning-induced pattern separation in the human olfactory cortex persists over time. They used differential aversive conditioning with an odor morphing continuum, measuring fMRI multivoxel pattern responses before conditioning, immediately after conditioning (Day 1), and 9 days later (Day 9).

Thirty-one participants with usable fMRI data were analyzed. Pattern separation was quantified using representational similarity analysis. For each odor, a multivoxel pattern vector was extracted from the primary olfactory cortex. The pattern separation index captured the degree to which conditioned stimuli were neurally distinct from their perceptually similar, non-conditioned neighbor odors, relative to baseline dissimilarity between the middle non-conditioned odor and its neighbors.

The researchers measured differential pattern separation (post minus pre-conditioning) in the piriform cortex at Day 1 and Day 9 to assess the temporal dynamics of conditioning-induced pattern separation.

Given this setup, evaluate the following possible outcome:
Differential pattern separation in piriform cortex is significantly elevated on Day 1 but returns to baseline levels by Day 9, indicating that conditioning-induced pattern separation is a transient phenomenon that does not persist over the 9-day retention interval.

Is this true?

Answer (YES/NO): NO